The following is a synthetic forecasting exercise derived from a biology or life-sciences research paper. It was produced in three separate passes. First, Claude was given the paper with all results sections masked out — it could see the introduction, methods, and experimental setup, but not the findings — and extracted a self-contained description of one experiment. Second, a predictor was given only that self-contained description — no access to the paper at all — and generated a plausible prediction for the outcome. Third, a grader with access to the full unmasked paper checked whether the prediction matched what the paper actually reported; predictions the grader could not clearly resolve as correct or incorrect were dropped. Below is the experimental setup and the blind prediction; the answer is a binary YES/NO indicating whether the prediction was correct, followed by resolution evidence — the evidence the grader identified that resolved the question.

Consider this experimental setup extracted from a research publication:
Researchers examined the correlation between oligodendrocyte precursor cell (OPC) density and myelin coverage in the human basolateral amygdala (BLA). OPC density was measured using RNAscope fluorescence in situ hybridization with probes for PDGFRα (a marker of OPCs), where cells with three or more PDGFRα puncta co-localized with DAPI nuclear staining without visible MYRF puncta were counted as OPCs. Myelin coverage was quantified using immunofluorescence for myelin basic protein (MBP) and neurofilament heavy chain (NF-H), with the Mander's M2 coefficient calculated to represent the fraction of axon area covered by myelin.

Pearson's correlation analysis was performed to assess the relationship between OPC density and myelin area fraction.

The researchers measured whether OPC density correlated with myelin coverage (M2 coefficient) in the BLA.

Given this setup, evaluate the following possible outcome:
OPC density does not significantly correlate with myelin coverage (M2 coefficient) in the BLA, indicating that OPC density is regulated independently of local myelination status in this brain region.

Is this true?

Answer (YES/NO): YES